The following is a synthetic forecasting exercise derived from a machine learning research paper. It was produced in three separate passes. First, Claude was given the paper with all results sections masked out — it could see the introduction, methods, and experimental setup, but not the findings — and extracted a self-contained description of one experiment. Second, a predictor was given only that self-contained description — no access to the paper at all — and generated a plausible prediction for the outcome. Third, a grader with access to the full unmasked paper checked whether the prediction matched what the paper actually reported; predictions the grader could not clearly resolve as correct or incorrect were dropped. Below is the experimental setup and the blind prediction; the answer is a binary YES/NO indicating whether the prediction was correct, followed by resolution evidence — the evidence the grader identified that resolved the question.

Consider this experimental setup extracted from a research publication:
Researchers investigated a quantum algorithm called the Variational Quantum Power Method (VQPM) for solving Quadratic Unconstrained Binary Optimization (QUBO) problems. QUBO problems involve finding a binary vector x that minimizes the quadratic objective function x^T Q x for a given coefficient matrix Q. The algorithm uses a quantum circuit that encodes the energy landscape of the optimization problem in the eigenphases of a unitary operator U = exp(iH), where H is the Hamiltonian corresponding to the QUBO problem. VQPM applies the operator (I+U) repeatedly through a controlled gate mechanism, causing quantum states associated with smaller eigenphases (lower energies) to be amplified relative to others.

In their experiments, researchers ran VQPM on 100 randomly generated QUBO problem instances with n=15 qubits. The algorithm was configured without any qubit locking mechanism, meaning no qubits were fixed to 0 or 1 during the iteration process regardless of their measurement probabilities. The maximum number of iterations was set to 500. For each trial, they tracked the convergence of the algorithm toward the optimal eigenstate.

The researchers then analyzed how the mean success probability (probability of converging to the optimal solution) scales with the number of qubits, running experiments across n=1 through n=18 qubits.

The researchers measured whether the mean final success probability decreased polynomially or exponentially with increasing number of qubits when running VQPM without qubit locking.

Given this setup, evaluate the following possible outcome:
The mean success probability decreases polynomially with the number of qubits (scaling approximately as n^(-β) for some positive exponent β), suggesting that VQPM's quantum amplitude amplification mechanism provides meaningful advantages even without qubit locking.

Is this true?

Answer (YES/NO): NO